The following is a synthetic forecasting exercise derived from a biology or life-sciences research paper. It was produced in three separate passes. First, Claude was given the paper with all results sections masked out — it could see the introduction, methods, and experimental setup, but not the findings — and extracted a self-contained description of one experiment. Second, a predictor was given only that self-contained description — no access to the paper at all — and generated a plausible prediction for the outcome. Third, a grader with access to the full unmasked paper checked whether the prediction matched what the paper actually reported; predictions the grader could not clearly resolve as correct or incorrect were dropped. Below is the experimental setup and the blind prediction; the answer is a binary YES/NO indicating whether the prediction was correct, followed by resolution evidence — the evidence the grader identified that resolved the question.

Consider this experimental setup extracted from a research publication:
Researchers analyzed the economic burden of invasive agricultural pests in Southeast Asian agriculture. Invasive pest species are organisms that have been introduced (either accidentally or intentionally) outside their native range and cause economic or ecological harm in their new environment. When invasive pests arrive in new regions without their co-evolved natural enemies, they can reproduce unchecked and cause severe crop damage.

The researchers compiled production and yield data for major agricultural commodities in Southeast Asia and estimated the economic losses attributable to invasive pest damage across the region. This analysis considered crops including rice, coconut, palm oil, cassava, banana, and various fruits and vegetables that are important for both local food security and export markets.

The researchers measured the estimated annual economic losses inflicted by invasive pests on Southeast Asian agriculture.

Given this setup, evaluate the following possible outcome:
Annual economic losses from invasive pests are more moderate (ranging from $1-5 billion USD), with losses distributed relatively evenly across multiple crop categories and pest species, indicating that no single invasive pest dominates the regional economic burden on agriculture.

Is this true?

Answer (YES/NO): NO